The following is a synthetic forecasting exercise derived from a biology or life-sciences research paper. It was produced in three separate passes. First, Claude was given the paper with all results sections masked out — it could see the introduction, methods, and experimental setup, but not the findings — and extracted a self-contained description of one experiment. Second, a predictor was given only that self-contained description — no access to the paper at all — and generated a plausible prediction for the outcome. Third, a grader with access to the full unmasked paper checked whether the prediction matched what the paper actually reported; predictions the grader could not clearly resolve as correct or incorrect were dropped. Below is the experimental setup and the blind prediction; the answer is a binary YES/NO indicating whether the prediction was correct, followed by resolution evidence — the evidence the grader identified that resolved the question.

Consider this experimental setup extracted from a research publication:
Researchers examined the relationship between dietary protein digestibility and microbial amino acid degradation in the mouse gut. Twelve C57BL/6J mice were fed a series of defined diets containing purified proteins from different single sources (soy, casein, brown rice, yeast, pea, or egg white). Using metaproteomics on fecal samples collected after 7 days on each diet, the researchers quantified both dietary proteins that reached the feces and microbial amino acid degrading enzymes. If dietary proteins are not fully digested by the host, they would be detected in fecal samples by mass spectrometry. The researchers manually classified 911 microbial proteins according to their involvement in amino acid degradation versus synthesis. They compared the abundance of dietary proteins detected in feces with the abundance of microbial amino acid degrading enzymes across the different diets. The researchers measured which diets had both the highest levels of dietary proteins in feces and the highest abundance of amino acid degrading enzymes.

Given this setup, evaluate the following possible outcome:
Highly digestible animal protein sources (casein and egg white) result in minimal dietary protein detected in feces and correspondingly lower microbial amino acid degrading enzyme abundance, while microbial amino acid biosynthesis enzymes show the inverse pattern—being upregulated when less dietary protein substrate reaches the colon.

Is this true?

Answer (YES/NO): NO